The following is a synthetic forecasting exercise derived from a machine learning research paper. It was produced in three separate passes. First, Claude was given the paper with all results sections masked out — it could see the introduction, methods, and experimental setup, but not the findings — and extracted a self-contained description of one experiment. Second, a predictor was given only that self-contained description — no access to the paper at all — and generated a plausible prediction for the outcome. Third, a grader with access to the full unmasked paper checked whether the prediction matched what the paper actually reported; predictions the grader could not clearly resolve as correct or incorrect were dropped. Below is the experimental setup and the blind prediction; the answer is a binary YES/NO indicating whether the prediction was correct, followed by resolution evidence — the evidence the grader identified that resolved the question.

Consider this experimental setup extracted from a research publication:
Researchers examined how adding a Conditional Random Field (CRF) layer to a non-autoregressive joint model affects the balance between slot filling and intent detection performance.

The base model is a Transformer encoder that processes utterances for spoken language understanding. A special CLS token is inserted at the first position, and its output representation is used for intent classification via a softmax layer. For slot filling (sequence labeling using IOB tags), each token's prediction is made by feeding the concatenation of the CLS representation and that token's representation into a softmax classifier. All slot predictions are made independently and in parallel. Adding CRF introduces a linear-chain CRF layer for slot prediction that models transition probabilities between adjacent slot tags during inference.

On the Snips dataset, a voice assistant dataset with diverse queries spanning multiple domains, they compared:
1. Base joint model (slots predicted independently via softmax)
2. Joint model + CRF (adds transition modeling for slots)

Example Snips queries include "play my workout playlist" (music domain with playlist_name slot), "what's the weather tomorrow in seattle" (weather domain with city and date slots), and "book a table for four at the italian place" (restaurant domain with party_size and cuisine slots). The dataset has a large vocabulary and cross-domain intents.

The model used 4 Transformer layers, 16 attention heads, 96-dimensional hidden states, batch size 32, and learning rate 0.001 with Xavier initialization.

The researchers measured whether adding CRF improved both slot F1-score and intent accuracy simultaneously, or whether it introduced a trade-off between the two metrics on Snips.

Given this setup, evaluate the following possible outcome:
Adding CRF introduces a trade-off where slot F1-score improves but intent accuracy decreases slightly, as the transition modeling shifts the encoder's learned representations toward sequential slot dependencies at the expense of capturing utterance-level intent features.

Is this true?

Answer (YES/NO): YES